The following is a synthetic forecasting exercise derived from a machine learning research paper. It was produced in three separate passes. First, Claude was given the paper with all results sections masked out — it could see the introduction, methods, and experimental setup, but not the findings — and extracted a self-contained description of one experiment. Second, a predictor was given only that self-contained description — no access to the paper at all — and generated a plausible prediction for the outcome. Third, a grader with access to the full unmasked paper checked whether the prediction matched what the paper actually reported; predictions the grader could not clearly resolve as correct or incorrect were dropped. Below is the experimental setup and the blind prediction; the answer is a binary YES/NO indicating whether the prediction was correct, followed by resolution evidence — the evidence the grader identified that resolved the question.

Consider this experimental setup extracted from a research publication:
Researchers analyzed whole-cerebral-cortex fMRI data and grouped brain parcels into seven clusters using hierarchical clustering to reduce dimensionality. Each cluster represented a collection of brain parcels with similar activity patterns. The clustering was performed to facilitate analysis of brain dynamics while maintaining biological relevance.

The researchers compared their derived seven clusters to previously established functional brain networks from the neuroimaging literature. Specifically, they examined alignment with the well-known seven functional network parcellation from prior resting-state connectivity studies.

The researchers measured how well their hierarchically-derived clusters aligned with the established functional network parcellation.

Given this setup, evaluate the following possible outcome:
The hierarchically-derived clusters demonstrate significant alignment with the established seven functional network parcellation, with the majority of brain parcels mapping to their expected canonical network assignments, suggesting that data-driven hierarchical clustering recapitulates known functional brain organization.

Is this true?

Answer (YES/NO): YES